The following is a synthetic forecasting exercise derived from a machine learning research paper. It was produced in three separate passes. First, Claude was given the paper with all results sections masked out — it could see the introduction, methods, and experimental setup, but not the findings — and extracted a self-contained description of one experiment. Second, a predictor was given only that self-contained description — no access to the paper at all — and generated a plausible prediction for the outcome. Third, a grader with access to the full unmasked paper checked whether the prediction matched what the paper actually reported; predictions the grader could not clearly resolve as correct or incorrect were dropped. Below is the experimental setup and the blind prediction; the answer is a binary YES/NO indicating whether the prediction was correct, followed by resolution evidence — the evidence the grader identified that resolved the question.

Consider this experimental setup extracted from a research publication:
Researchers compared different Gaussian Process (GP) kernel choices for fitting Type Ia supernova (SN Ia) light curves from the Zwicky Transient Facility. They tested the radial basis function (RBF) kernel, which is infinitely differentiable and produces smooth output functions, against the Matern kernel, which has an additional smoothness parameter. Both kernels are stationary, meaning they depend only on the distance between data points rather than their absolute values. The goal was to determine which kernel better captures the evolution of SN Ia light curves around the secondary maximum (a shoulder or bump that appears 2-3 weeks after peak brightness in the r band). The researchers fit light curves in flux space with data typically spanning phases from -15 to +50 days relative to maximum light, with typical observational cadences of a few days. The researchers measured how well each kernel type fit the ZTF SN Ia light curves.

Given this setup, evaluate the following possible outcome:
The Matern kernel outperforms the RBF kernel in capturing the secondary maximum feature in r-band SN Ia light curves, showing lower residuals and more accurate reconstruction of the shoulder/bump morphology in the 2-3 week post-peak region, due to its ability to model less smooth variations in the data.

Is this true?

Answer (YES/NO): NO